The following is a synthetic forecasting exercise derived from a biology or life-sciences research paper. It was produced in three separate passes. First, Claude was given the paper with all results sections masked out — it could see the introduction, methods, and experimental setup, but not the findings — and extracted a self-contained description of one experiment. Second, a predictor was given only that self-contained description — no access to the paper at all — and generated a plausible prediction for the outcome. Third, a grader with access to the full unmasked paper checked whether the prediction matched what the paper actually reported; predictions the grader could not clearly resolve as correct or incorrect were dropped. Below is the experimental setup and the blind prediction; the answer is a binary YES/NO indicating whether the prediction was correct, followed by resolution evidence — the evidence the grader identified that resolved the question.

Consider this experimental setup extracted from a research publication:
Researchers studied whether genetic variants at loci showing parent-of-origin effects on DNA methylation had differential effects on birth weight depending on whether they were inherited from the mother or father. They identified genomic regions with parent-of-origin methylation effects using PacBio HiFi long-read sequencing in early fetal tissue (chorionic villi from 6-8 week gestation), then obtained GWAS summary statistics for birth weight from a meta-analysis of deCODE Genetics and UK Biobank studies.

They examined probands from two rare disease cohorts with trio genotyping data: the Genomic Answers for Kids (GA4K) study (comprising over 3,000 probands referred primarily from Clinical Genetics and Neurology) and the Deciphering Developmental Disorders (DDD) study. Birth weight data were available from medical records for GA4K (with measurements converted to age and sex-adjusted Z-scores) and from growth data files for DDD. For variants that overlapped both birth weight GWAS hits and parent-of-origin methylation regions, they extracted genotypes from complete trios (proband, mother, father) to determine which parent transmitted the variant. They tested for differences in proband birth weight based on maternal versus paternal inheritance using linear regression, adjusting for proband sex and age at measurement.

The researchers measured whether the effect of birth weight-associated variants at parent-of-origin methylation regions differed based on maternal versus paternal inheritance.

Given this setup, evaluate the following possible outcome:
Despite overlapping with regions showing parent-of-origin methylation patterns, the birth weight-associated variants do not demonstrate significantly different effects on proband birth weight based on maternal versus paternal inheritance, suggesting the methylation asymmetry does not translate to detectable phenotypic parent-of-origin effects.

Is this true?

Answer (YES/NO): NO